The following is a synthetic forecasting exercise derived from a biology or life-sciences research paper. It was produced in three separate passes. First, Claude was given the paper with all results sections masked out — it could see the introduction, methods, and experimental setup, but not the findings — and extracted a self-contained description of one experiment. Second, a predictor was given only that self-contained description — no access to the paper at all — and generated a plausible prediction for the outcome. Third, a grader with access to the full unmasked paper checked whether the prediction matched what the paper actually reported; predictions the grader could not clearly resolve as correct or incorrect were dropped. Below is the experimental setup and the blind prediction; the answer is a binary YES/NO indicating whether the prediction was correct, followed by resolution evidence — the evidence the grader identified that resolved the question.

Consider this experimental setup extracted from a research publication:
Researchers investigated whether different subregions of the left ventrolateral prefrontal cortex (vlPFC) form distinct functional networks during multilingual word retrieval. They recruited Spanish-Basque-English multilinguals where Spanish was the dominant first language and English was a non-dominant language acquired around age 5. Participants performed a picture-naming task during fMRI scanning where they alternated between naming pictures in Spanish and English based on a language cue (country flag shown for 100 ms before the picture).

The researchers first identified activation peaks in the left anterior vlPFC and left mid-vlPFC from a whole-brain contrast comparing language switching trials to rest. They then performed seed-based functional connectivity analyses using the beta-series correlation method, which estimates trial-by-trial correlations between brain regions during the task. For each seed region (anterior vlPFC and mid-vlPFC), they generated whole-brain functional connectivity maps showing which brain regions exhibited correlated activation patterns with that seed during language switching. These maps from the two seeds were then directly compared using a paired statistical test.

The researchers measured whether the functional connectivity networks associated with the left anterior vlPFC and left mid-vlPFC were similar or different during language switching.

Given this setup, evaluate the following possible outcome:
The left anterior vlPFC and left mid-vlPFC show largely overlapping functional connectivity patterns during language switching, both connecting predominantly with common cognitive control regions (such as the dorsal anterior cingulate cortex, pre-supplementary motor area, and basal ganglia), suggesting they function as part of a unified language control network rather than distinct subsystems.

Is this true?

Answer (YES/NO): NO